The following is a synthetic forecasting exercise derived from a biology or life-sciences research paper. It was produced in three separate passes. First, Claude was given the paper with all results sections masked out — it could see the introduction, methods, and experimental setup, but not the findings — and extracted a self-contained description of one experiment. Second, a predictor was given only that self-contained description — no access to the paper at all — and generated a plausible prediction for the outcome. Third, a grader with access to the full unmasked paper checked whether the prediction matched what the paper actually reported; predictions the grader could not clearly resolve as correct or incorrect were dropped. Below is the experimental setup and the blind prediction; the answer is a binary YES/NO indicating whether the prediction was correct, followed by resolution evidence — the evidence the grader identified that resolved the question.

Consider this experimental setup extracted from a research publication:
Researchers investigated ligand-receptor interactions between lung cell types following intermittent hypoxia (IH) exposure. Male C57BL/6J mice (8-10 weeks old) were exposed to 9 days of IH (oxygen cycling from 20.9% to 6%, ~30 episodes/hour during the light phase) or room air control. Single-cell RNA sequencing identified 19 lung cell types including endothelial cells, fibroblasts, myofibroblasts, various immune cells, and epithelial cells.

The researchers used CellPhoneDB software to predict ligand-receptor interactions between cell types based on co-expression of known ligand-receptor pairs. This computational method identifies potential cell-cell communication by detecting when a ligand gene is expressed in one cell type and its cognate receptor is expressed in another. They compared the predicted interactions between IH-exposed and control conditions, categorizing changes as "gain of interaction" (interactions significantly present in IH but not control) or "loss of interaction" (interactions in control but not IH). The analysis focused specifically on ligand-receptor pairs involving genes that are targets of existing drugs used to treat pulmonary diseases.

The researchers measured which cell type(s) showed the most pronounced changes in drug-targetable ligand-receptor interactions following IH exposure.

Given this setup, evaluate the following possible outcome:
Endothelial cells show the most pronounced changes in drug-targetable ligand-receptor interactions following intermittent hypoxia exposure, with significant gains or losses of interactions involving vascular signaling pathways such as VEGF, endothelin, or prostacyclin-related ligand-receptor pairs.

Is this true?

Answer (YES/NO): NO